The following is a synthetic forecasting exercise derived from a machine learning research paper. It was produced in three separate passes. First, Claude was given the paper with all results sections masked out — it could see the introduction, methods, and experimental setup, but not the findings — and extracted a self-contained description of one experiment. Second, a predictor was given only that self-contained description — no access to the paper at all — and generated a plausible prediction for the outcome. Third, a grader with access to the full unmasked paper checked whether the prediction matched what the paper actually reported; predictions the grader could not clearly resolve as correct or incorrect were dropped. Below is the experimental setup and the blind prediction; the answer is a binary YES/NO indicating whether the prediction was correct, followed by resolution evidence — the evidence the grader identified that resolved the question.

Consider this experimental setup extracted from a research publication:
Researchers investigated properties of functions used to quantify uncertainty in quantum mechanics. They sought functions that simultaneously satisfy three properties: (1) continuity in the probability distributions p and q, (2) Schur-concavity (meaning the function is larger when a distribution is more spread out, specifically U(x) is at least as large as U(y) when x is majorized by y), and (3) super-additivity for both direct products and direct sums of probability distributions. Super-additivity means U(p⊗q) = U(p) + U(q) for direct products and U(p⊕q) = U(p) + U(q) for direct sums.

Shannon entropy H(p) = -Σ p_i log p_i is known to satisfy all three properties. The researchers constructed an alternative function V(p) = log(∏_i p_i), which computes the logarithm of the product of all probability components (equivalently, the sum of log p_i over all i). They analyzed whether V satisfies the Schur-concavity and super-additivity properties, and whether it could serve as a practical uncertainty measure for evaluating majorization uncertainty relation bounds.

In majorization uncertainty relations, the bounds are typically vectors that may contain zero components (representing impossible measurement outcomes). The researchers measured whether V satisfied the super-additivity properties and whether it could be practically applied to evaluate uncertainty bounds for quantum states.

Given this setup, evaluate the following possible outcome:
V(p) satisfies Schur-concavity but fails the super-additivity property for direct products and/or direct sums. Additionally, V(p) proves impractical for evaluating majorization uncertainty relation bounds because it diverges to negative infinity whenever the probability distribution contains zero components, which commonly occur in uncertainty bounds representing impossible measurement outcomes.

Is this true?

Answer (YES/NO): NO